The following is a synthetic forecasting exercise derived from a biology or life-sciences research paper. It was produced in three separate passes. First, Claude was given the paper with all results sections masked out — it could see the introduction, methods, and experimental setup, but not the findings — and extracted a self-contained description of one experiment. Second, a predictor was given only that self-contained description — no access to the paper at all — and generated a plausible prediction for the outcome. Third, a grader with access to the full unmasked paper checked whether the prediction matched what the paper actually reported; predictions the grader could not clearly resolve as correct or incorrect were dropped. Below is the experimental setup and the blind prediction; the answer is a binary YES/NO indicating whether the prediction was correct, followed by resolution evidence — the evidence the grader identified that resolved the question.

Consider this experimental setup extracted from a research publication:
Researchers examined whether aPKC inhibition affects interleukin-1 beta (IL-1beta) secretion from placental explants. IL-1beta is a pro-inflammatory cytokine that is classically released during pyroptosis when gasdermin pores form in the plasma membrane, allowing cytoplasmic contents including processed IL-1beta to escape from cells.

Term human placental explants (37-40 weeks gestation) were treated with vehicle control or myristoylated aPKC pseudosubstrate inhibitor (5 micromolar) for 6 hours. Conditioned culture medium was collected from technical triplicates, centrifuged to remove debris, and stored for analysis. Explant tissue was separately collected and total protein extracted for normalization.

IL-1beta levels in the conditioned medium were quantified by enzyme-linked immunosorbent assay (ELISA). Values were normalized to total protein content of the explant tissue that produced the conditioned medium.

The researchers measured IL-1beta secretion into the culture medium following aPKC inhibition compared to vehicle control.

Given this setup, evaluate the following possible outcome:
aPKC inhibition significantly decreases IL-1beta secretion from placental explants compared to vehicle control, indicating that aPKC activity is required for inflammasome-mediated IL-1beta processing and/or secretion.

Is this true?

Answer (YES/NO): NO